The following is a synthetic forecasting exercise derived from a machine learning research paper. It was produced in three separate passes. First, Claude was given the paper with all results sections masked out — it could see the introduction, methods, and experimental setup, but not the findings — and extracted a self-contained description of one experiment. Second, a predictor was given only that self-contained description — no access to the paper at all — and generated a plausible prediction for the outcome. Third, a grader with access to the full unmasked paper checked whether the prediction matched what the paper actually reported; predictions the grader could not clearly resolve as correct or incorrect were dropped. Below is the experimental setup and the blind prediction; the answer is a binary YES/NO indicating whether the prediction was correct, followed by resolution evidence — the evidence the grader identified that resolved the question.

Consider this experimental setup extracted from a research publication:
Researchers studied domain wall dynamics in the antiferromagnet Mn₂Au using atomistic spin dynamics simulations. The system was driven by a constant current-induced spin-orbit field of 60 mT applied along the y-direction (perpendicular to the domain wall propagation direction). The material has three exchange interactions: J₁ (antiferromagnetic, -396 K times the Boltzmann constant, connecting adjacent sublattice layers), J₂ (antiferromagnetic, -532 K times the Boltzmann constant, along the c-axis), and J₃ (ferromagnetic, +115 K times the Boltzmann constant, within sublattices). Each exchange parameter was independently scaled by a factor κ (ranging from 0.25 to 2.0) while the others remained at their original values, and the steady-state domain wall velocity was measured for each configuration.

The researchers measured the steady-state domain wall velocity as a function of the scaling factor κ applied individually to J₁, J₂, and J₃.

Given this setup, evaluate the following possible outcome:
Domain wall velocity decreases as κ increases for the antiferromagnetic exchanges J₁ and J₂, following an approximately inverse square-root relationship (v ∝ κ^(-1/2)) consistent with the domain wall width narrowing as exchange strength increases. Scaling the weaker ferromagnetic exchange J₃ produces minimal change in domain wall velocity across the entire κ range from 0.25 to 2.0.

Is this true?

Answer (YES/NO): NO